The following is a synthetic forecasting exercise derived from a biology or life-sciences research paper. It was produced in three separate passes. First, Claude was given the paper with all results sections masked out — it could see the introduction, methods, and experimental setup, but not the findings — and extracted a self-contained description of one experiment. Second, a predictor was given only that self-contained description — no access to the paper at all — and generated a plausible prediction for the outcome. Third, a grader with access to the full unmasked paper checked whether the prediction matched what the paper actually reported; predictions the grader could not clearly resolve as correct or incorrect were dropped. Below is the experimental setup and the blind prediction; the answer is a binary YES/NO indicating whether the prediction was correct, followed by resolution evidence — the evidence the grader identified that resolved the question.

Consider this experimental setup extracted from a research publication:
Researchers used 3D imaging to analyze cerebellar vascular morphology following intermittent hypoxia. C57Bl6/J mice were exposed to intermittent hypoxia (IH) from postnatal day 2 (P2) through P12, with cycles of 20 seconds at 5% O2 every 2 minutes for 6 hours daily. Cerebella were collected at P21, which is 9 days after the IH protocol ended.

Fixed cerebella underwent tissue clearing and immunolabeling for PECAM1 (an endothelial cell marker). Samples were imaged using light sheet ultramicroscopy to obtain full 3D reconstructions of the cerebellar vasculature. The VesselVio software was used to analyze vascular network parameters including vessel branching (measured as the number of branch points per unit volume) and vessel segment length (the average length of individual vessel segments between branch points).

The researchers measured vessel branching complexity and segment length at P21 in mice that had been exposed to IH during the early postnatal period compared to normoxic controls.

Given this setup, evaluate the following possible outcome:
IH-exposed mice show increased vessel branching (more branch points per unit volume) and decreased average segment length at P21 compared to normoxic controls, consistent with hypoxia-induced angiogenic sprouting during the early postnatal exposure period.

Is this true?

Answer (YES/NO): NO